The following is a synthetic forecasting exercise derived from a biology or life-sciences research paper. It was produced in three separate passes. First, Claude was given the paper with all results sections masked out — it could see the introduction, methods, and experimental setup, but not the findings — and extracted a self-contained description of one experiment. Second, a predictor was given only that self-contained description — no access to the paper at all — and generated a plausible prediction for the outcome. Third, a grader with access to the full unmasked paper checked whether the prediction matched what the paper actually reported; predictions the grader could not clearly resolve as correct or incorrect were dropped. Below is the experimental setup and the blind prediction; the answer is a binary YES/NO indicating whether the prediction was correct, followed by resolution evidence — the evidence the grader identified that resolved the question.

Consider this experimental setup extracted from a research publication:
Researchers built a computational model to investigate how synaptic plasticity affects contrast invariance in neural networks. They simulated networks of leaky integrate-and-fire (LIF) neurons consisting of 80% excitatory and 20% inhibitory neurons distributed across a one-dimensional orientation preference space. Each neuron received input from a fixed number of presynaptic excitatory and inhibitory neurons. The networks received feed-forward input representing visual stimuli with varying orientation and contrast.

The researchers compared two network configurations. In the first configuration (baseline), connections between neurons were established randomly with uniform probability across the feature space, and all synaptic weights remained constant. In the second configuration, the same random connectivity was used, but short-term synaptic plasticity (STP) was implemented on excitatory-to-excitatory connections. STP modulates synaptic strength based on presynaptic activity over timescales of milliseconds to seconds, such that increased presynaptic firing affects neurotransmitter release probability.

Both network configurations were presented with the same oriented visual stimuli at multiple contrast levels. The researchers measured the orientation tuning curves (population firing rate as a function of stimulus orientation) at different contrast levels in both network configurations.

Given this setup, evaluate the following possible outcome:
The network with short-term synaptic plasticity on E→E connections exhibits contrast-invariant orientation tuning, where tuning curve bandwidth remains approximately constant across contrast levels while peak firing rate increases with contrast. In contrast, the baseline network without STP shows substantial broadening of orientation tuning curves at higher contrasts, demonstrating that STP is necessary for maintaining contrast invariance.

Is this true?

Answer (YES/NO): NO